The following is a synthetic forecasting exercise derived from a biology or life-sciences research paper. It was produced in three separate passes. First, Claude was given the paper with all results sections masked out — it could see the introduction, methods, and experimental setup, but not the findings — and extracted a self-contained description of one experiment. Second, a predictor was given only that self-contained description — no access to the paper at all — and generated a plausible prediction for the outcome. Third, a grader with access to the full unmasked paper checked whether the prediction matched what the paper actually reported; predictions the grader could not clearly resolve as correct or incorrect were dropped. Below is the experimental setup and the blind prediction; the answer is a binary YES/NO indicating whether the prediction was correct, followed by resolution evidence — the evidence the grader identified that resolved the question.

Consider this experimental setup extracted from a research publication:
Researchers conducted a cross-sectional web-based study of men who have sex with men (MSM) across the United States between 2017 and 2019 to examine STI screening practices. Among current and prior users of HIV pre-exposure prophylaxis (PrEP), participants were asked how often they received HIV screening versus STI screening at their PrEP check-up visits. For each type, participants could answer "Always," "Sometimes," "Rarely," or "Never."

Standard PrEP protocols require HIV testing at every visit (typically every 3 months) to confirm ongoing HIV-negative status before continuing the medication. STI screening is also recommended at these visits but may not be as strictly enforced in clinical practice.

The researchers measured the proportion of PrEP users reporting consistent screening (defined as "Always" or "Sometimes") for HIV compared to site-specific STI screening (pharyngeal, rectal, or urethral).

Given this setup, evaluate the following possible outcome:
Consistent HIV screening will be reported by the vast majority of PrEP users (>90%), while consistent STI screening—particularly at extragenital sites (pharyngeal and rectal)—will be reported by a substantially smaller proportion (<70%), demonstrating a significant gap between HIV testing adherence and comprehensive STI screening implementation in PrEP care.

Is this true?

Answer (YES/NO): YES